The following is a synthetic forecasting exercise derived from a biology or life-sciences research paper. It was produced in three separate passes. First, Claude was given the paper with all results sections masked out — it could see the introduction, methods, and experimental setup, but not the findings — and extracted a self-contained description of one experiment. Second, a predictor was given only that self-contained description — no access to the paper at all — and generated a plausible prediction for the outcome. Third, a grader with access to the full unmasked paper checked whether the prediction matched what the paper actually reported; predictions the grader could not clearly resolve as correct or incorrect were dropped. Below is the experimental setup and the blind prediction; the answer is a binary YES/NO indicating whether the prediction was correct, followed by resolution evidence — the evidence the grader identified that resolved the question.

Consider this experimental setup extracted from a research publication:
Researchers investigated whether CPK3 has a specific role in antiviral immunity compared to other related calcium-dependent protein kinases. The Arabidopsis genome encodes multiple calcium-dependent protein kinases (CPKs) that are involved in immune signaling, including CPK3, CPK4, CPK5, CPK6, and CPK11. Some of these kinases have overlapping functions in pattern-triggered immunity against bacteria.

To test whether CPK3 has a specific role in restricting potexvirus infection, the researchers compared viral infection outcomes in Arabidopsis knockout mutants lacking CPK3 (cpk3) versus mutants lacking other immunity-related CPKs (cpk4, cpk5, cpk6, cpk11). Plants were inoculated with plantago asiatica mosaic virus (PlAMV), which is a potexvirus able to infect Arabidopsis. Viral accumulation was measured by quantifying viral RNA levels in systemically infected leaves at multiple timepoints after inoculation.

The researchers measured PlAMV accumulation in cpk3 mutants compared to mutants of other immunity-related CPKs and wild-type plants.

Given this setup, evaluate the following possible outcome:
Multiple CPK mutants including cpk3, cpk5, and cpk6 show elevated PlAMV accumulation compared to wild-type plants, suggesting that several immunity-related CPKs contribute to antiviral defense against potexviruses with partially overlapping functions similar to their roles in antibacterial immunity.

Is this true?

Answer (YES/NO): NO